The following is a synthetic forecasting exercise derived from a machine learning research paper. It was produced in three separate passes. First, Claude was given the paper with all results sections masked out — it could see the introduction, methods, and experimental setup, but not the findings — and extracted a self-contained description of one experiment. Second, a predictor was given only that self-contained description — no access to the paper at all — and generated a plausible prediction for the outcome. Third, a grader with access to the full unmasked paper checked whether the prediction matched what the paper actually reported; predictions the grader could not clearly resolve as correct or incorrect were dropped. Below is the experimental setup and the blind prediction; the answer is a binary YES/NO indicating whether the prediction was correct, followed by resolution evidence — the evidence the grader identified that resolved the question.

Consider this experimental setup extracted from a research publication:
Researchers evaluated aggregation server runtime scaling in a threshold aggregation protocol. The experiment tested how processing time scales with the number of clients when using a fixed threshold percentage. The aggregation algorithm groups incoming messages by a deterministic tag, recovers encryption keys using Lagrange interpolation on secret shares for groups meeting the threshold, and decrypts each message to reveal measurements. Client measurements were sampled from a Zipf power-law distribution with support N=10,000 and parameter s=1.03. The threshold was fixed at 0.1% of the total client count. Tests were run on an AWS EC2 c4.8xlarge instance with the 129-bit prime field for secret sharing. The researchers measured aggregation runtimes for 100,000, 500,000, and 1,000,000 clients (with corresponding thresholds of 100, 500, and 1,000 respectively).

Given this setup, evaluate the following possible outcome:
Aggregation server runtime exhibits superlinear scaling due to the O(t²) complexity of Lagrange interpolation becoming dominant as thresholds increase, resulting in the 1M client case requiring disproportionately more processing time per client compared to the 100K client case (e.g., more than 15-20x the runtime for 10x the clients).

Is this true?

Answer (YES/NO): YES